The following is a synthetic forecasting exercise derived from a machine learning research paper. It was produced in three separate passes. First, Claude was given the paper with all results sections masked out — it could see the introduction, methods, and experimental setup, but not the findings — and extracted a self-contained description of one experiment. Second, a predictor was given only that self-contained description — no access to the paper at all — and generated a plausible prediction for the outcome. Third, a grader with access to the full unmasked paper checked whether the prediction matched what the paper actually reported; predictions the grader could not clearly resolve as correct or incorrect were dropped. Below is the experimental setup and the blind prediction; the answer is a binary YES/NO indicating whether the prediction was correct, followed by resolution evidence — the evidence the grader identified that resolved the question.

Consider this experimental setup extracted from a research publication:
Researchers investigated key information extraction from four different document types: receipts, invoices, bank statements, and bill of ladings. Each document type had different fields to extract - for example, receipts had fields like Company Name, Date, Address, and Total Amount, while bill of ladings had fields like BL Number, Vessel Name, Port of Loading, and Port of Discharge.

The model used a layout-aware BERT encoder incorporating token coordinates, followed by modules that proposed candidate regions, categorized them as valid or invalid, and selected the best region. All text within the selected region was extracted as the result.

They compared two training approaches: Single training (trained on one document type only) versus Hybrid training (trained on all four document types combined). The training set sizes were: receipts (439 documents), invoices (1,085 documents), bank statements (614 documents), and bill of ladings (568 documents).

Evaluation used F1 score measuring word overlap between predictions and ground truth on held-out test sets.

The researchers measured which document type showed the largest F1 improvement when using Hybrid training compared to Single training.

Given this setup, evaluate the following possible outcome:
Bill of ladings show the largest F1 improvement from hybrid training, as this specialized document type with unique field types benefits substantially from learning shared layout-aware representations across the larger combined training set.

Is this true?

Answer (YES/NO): NO